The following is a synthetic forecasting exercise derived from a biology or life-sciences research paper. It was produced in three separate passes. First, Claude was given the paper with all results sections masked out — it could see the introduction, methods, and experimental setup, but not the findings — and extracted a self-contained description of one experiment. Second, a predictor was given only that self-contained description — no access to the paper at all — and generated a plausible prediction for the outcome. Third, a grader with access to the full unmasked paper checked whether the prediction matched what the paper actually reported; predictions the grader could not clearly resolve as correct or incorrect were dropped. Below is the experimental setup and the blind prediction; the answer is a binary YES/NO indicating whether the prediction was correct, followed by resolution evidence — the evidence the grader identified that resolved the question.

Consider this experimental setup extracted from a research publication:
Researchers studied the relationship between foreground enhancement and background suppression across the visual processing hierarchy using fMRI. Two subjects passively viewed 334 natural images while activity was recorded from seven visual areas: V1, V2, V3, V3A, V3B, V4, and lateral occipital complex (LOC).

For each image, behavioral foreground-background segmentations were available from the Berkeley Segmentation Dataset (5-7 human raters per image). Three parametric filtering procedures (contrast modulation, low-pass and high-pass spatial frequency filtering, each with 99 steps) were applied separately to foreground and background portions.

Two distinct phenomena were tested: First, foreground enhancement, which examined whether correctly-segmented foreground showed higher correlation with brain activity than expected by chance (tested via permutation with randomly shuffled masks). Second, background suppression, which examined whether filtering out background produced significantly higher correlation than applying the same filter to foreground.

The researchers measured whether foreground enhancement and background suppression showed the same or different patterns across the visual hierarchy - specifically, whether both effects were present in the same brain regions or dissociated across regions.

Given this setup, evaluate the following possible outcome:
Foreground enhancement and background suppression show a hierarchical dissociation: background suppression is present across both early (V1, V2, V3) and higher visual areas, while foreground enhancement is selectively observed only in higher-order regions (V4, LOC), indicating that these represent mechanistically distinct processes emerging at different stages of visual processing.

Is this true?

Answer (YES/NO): NO